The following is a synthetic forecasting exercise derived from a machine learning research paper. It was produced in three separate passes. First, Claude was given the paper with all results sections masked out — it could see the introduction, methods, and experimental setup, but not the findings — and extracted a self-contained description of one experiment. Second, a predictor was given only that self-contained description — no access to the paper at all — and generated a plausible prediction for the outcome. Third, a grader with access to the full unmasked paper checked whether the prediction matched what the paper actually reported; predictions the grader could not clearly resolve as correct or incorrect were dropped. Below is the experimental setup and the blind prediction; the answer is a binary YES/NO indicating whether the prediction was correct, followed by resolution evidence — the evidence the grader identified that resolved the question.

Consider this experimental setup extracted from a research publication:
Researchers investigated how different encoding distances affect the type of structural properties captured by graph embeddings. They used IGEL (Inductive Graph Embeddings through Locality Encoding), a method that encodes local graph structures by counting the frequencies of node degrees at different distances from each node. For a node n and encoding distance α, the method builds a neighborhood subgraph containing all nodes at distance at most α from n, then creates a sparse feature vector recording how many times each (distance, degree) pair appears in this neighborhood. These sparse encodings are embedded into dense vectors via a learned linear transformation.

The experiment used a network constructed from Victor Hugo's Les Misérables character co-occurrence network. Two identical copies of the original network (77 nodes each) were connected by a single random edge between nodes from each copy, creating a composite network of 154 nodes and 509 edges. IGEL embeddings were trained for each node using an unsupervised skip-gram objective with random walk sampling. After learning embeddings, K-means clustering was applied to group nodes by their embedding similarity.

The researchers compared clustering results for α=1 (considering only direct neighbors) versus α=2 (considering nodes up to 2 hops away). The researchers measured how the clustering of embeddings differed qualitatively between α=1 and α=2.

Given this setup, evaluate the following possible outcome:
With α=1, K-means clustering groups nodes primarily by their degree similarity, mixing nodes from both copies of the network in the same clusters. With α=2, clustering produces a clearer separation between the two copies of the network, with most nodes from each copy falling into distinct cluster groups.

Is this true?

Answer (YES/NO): NO